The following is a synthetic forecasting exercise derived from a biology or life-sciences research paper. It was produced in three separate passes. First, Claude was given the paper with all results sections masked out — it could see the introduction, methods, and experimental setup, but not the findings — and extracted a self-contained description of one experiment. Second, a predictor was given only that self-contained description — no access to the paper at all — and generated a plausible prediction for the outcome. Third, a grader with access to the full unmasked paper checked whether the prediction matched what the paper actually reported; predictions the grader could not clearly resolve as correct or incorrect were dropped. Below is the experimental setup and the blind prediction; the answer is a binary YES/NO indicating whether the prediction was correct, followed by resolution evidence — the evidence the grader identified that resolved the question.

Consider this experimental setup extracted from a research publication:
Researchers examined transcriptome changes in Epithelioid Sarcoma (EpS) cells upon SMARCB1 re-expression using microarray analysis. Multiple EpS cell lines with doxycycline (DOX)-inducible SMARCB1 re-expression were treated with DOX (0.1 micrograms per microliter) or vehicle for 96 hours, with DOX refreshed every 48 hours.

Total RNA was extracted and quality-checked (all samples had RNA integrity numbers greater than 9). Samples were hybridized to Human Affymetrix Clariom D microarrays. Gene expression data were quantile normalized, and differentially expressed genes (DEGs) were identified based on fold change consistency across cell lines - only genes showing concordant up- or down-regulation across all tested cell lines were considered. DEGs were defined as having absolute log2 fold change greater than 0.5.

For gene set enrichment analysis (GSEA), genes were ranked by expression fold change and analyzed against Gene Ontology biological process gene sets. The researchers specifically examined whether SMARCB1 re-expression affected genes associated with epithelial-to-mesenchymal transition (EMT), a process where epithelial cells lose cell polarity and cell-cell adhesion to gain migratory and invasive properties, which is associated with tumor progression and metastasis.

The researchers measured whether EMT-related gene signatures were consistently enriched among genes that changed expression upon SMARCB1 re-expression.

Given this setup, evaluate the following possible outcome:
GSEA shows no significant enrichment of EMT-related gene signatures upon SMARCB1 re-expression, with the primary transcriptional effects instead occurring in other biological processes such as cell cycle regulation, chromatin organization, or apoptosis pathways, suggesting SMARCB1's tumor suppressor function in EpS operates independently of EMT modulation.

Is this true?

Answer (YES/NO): NO